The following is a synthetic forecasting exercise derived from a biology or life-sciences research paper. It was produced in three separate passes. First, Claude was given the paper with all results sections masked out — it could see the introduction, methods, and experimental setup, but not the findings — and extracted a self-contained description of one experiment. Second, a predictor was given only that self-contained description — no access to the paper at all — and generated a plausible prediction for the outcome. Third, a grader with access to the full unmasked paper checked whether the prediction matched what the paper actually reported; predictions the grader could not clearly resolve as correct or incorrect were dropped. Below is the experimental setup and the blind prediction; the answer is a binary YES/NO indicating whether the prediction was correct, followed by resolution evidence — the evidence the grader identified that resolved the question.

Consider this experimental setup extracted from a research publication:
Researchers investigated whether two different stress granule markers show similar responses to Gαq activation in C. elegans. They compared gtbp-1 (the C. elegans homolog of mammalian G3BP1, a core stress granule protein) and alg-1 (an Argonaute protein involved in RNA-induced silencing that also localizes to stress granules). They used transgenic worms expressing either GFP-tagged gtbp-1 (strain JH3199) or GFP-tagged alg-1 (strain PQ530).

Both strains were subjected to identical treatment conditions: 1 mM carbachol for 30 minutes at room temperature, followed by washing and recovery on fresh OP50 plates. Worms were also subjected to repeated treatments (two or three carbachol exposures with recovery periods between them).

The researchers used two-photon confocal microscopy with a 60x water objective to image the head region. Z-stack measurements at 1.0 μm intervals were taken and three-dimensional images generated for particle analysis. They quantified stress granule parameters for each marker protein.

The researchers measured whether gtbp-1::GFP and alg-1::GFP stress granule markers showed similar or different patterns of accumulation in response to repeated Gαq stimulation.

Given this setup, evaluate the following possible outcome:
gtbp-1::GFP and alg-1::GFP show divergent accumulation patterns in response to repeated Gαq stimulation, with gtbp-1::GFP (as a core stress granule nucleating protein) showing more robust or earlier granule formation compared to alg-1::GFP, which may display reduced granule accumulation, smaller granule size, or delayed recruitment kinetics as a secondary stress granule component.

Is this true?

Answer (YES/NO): YES